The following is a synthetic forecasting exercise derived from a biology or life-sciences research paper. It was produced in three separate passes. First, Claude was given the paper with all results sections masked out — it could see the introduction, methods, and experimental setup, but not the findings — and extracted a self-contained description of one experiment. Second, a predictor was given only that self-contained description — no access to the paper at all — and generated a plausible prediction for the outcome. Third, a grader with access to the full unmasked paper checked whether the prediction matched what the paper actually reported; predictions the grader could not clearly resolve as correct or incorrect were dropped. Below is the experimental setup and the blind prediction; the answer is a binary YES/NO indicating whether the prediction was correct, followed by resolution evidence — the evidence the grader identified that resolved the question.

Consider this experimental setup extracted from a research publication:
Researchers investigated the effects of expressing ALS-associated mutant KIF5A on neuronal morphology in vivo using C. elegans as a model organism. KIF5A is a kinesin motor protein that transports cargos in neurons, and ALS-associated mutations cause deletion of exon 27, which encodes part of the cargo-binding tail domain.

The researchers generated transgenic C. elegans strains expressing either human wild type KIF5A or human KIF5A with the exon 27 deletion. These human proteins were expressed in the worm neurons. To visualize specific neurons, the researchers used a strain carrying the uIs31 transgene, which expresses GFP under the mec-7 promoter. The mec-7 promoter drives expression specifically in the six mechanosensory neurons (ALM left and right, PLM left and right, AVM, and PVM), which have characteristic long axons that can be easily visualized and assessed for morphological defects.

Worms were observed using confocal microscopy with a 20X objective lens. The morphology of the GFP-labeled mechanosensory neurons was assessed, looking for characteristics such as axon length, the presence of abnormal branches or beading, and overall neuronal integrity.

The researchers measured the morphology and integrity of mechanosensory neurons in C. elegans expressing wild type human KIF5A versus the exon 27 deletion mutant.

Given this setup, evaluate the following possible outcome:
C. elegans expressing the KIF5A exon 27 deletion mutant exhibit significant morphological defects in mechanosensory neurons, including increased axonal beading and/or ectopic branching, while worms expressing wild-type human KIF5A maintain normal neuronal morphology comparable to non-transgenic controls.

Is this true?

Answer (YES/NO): NO